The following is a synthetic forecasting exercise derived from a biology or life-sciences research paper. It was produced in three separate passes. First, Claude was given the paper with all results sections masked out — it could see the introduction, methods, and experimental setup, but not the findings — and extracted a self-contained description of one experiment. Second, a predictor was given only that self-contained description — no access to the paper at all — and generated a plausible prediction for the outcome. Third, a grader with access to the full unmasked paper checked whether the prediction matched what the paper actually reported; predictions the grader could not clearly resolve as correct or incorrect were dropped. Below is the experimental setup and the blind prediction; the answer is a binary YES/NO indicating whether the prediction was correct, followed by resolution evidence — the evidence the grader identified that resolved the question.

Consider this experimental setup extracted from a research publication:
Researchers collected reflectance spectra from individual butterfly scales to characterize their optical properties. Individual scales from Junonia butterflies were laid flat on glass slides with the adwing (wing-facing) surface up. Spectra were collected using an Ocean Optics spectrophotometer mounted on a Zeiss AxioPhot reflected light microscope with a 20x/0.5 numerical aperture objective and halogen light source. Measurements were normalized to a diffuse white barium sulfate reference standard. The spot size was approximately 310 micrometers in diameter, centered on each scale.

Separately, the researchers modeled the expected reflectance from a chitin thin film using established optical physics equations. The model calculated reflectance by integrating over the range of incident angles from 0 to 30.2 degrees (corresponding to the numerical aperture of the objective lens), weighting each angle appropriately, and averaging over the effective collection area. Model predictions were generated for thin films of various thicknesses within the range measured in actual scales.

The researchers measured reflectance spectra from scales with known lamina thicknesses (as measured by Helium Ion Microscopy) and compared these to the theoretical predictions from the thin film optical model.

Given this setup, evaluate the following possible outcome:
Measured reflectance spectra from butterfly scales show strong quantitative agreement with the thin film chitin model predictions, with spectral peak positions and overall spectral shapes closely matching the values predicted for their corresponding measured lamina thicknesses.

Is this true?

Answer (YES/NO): NO